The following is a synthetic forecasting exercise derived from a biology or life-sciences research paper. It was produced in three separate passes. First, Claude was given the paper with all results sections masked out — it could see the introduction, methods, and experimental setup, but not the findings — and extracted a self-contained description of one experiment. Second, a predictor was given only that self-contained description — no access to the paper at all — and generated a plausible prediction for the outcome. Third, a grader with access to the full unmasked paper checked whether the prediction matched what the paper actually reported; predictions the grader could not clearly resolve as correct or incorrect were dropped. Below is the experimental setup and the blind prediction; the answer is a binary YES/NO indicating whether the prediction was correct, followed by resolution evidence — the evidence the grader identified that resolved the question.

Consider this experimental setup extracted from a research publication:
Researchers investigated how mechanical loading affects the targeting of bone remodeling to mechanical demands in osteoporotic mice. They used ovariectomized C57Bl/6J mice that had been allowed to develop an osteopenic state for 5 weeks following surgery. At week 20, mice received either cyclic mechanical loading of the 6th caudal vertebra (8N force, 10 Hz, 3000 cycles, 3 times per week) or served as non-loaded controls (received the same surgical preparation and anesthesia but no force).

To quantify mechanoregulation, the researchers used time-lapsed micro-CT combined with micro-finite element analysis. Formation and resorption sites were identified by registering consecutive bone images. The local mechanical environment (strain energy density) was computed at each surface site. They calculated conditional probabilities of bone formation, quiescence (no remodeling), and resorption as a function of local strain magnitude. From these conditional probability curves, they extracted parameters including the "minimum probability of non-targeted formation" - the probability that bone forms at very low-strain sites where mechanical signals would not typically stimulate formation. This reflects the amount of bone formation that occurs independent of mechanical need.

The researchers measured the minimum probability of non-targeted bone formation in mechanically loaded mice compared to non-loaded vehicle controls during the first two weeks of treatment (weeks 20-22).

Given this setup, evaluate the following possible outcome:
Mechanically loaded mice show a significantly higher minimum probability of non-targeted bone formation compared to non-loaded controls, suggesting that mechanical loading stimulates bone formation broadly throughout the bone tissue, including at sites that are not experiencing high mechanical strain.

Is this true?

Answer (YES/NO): NO